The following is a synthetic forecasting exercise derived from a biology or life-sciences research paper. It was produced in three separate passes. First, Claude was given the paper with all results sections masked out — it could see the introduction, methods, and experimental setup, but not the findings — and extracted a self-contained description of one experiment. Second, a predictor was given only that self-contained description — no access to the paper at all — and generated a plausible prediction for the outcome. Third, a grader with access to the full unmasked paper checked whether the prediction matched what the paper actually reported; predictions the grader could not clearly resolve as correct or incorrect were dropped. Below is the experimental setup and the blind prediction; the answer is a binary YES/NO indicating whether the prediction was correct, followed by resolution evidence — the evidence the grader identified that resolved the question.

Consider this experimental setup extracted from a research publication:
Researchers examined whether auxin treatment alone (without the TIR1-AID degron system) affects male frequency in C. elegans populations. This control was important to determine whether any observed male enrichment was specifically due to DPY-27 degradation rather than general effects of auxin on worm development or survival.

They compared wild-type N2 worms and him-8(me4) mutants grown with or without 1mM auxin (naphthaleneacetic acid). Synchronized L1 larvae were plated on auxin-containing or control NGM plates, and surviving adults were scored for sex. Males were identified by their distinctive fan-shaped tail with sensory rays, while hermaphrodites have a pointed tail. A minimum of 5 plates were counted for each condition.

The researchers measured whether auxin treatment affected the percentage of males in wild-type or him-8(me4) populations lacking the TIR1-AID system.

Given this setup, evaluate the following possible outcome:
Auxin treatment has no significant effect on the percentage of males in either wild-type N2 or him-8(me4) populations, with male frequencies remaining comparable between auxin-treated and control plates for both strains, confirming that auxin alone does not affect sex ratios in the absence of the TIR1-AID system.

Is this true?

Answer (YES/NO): YES